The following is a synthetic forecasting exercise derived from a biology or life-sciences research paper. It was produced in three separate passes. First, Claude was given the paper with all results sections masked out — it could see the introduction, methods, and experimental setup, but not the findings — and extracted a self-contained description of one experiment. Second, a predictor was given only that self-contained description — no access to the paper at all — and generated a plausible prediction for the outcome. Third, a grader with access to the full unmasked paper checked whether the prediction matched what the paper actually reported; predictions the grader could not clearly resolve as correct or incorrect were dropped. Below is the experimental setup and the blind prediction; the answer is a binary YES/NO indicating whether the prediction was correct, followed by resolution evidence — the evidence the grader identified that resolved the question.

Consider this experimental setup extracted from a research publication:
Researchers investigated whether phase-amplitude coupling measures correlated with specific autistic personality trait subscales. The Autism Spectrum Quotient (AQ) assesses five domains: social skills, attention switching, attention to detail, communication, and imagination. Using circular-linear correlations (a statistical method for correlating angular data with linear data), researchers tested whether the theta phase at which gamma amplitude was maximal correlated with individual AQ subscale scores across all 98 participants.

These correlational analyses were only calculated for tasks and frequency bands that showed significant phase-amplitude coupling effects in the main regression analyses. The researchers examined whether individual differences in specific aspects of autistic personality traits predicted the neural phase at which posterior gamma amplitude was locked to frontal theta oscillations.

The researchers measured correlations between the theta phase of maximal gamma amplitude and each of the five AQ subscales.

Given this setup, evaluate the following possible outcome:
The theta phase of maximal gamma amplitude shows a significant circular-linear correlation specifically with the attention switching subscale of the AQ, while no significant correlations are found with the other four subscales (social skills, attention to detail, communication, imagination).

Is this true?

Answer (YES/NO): NO